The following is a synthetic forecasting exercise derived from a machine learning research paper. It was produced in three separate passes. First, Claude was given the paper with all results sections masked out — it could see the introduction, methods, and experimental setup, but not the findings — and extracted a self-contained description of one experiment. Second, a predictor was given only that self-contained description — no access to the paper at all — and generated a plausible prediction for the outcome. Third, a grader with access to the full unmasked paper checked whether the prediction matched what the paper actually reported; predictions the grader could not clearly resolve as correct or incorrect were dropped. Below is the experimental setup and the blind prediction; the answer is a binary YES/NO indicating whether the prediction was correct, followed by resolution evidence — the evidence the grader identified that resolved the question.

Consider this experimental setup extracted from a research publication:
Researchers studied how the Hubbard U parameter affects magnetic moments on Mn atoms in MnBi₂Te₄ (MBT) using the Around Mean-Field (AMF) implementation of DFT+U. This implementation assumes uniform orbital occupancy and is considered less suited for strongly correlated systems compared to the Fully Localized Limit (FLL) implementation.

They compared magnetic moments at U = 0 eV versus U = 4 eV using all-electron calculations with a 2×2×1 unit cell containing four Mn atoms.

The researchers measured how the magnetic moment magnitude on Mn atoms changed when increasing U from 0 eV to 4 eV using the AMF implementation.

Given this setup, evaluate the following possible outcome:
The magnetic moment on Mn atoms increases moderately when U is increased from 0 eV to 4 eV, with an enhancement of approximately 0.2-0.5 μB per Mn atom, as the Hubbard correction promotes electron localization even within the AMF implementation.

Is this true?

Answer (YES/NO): NO